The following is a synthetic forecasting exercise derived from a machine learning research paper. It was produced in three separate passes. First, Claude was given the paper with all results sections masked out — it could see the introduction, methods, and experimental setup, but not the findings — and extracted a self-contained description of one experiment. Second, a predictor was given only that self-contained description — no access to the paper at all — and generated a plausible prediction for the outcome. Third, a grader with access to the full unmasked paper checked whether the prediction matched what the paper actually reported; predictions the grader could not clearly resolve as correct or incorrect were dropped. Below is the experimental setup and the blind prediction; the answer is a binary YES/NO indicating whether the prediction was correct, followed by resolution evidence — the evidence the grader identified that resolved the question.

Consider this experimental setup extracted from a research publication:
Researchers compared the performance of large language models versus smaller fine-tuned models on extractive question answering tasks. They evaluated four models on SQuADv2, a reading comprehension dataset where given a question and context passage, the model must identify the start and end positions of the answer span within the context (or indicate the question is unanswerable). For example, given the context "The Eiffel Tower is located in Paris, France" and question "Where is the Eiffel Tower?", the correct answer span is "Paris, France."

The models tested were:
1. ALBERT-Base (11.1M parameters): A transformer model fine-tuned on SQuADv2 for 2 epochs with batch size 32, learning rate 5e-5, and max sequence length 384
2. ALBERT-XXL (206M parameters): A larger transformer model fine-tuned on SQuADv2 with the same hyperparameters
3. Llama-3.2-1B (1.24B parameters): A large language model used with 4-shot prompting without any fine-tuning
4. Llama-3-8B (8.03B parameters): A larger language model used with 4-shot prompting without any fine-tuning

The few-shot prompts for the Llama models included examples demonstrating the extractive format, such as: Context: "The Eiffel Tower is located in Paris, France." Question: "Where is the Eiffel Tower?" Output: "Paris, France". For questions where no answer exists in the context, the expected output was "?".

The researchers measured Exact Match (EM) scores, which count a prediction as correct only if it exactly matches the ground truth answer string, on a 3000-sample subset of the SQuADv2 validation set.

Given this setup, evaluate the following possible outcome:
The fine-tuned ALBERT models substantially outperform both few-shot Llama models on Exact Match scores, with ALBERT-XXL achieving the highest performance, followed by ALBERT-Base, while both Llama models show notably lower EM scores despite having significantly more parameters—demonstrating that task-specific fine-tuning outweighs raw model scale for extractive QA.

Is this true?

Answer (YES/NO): YES